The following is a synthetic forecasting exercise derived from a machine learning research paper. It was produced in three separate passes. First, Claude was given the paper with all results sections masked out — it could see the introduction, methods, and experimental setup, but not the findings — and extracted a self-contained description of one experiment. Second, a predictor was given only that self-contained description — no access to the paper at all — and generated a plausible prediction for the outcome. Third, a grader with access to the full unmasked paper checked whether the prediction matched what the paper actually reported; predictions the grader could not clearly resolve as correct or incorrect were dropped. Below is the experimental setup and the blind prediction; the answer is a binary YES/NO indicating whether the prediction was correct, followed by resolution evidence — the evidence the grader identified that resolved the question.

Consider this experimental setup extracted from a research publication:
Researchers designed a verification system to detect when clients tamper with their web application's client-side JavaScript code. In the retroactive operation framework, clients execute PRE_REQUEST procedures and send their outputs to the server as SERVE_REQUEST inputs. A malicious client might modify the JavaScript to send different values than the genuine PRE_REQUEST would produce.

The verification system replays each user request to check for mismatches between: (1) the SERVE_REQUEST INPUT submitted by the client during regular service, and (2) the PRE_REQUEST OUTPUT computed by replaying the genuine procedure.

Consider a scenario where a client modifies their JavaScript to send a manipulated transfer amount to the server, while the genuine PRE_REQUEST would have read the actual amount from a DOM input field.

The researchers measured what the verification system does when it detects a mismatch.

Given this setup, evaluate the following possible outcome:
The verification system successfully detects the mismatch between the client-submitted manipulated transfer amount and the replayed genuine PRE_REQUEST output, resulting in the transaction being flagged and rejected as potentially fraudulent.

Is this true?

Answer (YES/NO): NO